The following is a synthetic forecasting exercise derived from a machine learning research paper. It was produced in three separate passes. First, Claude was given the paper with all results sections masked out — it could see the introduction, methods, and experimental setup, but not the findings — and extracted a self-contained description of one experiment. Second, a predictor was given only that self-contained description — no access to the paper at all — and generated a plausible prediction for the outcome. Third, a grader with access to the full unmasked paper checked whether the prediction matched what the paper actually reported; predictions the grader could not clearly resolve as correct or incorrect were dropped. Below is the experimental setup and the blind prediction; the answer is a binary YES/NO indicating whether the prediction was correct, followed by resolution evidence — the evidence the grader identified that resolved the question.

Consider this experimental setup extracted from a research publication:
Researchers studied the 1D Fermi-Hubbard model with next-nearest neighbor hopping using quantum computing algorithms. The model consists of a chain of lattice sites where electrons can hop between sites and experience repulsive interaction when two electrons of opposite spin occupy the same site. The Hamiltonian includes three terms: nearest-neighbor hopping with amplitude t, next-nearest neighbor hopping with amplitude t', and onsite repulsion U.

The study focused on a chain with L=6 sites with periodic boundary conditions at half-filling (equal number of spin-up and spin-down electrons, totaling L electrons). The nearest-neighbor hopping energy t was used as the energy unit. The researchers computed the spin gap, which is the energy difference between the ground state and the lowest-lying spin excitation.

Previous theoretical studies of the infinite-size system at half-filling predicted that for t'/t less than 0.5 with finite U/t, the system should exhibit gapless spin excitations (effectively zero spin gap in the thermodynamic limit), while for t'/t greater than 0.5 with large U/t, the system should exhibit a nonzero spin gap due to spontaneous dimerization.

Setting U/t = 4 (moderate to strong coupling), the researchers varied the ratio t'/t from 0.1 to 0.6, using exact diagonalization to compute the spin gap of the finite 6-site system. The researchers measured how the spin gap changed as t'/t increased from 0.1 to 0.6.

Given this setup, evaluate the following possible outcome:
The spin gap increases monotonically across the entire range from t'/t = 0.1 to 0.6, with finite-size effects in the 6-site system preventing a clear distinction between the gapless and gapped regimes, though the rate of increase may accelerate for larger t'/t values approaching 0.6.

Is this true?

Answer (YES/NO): NO